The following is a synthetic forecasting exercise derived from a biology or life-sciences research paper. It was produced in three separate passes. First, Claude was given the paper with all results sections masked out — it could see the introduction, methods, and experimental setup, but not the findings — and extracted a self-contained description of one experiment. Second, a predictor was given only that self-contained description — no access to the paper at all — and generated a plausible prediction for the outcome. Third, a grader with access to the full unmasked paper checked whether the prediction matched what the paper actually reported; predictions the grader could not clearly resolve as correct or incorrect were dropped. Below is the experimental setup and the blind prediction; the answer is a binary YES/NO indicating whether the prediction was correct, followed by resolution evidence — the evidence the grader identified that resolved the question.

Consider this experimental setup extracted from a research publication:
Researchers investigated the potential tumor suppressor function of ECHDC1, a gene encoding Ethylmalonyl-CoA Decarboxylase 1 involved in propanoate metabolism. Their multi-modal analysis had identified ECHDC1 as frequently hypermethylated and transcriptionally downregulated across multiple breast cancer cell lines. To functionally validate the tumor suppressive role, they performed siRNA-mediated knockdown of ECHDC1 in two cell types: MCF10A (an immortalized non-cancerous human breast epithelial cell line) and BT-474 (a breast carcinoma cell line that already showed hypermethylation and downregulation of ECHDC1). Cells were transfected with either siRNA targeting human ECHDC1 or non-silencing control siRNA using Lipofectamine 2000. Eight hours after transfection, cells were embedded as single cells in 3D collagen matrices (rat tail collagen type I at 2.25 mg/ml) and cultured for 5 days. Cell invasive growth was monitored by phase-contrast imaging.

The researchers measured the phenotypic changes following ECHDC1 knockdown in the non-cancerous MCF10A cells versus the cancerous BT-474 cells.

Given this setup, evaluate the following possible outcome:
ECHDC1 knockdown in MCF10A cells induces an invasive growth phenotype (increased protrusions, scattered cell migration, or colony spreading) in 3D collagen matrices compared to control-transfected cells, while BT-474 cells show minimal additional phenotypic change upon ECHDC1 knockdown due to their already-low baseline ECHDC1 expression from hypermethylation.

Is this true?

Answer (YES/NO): YES